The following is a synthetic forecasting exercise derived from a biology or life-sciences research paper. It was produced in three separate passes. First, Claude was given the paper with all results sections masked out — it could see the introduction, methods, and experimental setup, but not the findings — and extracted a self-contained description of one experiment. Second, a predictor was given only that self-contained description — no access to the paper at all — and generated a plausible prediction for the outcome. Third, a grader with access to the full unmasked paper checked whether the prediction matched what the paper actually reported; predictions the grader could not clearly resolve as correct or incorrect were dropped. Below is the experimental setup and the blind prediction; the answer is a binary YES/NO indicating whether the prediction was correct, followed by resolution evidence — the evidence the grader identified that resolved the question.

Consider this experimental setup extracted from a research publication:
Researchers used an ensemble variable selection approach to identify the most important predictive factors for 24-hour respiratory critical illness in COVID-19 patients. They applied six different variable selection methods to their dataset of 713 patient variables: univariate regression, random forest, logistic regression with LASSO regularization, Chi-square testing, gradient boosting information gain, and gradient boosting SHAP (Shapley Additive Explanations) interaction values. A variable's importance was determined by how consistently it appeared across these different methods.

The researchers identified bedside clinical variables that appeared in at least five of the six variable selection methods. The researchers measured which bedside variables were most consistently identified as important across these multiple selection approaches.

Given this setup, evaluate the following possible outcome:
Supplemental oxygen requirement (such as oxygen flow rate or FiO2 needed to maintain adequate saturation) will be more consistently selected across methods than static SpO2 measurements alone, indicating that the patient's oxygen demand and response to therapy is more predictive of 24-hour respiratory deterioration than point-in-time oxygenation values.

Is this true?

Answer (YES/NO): NO